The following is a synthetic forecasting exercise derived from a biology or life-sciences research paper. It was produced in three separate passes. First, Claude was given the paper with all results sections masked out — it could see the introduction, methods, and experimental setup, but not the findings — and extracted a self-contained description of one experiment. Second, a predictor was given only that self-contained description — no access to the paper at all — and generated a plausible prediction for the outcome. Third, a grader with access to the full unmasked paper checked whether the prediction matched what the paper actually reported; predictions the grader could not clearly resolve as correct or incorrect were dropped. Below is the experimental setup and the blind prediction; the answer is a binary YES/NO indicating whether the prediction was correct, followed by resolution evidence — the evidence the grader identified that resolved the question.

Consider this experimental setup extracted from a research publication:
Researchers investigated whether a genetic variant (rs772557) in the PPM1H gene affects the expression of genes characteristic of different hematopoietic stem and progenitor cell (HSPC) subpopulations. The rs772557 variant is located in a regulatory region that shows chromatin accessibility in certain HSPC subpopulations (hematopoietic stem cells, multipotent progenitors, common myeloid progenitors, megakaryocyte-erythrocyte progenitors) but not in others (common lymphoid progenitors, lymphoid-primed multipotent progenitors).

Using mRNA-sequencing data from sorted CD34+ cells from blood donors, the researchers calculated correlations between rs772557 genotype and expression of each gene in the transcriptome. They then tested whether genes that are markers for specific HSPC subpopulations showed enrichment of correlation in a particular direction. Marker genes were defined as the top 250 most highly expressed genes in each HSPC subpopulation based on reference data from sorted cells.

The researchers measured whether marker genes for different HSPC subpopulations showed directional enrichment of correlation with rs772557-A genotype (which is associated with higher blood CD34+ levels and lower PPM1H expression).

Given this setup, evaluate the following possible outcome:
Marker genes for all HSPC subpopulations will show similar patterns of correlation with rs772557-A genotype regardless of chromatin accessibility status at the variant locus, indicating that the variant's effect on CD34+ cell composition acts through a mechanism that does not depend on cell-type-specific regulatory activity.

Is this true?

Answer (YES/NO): NO